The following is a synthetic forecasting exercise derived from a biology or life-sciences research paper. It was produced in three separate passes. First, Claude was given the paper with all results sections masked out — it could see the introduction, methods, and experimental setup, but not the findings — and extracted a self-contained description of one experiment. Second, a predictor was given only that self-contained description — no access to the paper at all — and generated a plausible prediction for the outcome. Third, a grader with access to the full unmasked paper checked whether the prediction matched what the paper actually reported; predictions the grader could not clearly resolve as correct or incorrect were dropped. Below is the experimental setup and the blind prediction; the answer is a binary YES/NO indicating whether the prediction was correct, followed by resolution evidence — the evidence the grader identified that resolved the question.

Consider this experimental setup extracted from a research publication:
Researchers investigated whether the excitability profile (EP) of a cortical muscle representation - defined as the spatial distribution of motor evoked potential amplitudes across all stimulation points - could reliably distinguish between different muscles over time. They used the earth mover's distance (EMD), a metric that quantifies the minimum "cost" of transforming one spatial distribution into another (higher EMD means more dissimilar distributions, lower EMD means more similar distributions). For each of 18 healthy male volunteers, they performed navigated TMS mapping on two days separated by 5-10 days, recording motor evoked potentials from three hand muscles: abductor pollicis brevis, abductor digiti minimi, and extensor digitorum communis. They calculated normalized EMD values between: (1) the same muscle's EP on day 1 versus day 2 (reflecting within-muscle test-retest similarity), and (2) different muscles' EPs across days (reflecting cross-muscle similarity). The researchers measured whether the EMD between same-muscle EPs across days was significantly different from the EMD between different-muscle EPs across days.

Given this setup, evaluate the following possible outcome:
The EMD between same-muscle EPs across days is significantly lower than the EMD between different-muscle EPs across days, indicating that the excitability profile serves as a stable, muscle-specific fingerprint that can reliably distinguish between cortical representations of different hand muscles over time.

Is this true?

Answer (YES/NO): YES